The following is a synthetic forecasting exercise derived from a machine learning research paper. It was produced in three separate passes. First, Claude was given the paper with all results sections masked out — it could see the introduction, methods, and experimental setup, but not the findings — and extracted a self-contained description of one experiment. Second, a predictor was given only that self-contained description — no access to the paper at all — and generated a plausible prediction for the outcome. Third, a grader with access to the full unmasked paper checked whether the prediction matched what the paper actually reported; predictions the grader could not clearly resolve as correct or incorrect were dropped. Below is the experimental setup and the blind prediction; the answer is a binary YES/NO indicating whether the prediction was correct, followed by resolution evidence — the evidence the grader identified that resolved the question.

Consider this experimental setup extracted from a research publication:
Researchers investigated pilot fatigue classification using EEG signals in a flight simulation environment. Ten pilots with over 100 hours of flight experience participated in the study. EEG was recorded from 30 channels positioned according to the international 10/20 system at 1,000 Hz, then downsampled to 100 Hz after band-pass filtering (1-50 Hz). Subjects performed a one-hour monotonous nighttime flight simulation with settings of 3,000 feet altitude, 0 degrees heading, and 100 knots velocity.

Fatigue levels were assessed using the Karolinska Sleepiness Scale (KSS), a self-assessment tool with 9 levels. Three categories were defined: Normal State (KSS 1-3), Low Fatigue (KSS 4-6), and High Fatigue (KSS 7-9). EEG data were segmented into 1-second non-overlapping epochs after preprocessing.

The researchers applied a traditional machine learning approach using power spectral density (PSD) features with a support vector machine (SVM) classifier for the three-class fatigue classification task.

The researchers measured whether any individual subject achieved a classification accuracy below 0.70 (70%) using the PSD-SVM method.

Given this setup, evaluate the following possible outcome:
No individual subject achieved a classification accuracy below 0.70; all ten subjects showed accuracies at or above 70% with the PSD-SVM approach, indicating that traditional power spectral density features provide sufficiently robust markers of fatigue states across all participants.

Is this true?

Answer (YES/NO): NO